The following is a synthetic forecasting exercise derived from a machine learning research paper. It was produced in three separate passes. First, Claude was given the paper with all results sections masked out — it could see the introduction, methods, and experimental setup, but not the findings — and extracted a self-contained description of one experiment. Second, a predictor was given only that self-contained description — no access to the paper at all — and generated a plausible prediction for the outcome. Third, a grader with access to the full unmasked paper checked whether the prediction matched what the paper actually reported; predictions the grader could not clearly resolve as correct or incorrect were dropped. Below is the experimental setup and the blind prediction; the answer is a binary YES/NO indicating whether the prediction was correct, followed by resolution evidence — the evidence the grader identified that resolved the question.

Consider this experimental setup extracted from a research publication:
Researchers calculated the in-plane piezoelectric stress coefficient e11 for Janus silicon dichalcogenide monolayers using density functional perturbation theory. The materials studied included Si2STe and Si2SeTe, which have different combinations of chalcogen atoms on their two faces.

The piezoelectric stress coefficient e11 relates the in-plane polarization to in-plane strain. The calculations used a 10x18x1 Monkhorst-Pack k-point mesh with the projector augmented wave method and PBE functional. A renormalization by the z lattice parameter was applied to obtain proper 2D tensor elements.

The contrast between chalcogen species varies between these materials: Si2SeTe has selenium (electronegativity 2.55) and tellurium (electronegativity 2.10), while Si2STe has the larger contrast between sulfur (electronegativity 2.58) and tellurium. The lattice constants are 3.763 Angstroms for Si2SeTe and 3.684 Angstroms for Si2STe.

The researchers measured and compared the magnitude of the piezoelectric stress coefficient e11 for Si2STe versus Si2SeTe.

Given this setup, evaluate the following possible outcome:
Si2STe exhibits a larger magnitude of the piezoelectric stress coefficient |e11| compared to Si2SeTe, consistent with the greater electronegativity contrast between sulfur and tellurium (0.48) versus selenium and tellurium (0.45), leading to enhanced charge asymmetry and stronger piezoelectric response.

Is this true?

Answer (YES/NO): YES